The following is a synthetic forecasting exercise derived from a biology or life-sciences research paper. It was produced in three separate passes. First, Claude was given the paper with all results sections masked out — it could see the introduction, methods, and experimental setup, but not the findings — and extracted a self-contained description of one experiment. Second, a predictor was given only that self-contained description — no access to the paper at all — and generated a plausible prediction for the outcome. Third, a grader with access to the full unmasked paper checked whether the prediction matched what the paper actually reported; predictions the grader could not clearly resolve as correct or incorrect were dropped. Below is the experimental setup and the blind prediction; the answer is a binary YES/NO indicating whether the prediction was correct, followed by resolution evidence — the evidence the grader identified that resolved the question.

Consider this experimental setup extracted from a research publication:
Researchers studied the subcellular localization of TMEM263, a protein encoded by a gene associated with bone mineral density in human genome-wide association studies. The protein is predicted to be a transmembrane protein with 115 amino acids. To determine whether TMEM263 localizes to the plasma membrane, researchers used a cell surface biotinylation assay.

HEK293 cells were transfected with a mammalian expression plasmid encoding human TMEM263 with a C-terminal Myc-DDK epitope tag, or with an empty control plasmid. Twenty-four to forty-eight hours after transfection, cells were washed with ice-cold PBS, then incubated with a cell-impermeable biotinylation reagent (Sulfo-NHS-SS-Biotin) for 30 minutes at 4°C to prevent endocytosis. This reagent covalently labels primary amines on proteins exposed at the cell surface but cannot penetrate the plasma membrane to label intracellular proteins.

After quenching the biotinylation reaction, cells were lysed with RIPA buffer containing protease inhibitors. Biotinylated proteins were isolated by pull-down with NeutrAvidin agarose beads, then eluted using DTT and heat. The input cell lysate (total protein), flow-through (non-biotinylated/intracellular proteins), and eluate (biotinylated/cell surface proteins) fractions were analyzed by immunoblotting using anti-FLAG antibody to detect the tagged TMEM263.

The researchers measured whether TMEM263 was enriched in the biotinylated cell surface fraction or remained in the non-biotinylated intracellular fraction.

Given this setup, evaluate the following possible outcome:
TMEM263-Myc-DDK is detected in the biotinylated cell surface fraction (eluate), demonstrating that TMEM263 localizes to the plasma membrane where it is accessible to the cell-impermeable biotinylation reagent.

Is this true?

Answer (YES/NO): YES